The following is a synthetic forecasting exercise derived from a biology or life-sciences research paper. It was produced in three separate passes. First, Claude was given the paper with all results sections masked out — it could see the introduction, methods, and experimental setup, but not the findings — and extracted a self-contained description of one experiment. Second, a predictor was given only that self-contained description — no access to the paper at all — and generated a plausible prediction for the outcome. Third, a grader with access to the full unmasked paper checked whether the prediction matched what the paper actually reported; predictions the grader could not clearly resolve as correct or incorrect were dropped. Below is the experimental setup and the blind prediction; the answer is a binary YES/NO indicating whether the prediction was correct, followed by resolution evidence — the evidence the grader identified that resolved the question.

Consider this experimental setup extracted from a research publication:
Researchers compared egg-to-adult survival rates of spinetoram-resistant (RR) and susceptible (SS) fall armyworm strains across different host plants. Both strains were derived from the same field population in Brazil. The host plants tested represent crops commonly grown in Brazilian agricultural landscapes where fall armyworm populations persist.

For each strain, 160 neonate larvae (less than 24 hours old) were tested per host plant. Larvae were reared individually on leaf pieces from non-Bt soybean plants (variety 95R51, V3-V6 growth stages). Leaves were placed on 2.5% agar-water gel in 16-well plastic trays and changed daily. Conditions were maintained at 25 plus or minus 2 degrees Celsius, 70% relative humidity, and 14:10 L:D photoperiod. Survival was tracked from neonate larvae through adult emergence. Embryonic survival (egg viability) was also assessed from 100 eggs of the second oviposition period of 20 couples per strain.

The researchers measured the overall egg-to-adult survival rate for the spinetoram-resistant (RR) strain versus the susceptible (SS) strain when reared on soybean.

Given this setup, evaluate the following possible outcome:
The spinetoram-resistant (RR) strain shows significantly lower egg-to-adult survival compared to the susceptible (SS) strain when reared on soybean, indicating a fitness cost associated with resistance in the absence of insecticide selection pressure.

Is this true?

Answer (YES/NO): YES